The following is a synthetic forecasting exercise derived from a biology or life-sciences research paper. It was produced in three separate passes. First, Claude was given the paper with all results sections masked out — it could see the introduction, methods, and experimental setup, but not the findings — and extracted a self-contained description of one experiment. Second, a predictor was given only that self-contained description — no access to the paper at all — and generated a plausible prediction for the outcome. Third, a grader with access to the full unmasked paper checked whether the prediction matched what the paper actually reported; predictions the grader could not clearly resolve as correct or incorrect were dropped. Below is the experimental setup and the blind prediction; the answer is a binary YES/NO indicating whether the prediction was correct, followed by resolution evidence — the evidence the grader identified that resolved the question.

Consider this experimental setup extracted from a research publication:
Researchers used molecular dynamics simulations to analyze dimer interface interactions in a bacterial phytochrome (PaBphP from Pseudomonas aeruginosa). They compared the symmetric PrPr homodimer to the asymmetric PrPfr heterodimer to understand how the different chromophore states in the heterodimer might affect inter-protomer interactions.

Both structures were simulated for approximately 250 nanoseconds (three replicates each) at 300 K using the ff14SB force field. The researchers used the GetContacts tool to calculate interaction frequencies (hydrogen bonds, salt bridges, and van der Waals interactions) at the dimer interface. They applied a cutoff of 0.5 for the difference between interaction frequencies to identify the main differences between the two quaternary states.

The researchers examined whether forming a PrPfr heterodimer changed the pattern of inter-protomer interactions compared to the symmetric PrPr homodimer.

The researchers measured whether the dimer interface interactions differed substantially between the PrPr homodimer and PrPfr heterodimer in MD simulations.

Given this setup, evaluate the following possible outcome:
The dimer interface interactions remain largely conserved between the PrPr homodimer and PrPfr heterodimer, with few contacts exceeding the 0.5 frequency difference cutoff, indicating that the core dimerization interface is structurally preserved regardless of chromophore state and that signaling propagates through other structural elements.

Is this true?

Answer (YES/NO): YES